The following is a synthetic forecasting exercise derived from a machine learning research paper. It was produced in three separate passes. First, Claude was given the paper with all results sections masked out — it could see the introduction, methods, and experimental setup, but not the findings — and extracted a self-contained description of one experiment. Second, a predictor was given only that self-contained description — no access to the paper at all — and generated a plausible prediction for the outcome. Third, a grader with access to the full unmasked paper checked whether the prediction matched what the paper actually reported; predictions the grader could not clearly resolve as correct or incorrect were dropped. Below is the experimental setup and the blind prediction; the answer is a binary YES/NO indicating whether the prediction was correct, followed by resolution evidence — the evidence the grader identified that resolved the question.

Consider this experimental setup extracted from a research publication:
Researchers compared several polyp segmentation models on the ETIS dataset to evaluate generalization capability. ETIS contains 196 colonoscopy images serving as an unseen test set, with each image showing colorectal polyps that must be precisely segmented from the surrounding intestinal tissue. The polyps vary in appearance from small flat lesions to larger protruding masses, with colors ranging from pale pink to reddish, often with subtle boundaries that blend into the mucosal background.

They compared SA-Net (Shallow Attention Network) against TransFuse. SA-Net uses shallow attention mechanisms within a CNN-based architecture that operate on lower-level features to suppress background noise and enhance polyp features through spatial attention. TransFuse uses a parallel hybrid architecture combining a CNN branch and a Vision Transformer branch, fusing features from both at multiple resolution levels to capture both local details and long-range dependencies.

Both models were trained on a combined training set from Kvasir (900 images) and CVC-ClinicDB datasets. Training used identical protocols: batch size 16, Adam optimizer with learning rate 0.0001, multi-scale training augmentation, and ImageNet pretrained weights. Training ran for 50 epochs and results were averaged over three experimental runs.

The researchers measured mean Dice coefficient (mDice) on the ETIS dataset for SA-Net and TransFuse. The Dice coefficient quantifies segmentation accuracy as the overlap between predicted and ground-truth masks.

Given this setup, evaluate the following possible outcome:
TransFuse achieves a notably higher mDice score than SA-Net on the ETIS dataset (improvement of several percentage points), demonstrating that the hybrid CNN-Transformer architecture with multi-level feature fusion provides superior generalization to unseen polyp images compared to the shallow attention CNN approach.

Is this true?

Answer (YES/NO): NO